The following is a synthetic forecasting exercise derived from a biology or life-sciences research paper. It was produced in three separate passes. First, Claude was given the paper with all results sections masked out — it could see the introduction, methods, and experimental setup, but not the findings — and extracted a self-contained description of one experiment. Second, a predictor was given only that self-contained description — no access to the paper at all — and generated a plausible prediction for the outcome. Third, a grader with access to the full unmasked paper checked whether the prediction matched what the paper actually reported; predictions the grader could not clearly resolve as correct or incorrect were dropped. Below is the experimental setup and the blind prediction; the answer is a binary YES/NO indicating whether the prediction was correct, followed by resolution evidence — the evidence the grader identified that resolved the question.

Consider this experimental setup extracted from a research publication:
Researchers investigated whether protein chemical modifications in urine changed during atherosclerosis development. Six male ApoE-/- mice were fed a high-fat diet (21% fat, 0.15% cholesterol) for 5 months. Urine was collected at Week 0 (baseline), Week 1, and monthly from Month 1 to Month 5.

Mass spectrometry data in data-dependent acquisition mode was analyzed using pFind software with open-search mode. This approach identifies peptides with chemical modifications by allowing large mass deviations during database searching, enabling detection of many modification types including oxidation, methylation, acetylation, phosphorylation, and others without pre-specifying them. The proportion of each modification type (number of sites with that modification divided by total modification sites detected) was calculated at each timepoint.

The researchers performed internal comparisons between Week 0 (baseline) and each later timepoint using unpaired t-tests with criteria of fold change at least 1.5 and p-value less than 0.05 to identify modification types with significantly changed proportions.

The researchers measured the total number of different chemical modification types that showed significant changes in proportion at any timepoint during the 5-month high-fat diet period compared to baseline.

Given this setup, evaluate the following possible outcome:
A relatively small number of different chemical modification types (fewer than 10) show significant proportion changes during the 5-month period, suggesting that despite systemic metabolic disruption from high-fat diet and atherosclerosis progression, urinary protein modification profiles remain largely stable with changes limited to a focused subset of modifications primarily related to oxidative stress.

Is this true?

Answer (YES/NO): NO